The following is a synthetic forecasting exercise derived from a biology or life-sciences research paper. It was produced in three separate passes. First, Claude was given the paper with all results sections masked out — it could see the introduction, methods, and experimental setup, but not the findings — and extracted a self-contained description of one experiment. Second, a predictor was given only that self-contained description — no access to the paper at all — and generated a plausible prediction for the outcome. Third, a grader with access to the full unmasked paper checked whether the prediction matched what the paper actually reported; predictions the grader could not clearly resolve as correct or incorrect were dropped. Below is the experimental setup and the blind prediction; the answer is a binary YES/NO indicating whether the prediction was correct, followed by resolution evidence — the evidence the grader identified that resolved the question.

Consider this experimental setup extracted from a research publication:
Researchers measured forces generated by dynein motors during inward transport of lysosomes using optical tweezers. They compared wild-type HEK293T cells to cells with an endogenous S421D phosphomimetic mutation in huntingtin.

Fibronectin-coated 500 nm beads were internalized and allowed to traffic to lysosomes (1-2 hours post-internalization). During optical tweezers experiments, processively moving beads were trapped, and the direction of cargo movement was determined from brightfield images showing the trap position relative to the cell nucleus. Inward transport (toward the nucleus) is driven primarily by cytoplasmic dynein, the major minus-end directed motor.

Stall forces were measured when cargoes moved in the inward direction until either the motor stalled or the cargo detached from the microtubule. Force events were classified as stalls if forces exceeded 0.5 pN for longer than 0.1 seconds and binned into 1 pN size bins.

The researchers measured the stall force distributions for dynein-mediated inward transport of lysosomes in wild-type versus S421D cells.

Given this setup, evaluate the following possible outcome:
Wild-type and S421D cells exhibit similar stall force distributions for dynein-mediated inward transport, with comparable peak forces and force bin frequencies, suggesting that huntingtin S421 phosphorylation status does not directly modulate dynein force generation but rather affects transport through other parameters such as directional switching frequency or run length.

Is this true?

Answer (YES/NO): NO